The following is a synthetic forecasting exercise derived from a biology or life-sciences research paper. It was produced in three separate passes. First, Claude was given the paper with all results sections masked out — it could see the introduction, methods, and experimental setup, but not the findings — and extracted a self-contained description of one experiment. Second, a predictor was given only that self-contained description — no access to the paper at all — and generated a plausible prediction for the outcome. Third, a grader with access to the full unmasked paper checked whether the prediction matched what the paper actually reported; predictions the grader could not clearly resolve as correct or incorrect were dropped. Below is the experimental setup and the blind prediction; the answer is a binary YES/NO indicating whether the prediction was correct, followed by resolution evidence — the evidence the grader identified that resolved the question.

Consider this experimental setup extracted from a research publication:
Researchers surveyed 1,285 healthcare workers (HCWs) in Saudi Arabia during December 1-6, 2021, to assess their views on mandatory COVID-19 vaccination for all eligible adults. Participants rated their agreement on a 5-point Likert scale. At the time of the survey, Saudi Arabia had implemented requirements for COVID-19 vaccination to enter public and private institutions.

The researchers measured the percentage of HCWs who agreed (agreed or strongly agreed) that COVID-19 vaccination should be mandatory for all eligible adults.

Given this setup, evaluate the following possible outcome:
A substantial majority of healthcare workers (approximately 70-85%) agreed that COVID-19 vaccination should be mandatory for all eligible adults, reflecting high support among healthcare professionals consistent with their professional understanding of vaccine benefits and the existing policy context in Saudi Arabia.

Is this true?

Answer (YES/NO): YES